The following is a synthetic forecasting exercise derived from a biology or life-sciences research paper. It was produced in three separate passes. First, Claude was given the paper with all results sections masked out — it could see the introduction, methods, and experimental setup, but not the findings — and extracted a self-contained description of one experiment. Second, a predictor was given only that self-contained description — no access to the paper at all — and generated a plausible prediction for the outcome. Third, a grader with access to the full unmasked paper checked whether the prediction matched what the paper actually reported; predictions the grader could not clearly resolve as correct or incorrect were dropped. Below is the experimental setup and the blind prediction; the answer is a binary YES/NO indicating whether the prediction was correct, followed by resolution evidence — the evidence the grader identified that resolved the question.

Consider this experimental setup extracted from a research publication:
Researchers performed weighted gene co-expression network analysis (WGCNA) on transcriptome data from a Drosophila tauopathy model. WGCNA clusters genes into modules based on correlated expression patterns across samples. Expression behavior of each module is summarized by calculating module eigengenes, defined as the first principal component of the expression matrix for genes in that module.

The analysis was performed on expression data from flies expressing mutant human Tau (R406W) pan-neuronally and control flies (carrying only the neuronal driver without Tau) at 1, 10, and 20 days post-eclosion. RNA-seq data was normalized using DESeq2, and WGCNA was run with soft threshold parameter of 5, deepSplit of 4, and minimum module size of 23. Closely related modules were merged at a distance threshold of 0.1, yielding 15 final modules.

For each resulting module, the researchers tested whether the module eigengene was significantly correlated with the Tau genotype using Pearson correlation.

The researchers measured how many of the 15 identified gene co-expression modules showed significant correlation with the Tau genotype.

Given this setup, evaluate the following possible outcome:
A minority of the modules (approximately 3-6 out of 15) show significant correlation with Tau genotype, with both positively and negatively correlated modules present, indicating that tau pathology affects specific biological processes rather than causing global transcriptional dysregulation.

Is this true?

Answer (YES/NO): NO